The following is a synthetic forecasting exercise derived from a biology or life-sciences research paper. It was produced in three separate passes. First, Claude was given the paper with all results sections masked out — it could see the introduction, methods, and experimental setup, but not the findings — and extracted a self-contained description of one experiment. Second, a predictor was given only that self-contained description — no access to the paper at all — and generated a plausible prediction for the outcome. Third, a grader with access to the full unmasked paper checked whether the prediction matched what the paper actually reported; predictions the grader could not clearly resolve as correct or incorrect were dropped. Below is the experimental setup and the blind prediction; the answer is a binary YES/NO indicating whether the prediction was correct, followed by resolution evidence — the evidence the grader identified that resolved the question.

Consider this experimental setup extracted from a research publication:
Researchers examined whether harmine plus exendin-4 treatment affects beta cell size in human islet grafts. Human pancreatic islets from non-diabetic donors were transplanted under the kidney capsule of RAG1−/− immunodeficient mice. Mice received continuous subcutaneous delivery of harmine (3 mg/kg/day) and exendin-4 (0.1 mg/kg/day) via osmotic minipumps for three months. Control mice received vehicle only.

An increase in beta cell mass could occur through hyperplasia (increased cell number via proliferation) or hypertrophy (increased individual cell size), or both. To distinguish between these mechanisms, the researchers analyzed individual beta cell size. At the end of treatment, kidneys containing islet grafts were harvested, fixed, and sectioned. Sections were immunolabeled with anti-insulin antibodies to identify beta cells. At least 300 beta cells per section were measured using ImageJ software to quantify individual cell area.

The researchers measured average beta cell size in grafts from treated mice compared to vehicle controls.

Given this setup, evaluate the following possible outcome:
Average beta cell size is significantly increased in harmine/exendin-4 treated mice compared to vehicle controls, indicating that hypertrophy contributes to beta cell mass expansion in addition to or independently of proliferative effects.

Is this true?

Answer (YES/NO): NO